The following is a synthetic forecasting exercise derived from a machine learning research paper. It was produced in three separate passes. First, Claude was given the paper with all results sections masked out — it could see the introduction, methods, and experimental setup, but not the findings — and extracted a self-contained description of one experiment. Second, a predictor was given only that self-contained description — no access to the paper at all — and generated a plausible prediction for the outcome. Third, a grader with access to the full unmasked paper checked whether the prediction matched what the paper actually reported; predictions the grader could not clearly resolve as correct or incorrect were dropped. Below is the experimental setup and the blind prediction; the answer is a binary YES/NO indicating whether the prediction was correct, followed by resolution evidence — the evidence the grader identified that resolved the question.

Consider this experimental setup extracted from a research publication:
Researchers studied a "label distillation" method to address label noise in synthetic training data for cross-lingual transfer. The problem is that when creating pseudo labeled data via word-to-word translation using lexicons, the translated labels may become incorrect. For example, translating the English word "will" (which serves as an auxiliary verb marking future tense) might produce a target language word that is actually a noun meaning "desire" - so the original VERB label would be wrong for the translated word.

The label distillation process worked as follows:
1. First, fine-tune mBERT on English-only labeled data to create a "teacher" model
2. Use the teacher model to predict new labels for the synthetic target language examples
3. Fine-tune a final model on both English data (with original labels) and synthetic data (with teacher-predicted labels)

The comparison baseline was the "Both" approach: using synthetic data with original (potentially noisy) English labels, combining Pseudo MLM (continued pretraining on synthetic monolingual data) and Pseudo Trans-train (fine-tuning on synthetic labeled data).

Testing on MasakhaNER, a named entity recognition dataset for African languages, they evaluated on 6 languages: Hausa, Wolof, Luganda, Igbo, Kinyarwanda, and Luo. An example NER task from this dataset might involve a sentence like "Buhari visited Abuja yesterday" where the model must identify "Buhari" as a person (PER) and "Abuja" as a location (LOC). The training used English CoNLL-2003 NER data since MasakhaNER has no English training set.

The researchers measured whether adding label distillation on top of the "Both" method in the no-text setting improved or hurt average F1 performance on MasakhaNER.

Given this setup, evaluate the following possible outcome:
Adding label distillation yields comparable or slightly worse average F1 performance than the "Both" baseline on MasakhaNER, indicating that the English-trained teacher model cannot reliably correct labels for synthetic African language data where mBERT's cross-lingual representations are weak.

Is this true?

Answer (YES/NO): NO